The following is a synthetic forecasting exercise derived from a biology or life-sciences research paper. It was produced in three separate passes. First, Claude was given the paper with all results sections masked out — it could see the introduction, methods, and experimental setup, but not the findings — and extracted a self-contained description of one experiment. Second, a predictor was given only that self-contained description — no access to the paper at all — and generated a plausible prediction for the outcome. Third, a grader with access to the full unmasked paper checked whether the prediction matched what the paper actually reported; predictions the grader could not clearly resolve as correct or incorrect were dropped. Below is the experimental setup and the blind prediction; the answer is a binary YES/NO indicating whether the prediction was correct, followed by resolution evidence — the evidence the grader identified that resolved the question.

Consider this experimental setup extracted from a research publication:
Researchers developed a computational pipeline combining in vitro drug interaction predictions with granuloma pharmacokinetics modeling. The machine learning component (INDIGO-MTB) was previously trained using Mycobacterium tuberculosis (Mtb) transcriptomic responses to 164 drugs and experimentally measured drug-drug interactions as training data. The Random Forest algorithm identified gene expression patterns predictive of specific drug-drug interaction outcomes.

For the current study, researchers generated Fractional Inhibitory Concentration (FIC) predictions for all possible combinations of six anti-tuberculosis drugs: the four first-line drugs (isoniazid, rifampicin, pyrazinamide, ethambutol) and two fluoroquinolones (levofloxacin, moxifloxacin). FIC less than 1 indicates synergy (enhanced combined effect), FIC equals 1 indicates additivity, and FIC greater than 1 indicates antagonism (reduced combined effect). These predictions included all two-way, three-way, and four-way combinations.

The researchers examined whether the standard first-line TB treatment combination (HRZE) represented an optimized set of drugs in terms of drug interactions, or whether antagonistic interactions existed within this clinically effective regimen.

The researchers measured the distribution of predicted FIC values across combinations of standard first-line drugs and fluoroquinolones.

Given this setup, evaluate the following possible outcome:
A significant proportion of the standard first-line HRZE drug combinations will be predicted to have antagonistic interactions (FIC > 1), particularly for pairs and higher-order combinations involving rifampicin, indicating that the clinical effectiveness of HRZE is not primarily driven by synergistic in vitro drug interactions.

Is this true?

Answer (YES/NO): NO